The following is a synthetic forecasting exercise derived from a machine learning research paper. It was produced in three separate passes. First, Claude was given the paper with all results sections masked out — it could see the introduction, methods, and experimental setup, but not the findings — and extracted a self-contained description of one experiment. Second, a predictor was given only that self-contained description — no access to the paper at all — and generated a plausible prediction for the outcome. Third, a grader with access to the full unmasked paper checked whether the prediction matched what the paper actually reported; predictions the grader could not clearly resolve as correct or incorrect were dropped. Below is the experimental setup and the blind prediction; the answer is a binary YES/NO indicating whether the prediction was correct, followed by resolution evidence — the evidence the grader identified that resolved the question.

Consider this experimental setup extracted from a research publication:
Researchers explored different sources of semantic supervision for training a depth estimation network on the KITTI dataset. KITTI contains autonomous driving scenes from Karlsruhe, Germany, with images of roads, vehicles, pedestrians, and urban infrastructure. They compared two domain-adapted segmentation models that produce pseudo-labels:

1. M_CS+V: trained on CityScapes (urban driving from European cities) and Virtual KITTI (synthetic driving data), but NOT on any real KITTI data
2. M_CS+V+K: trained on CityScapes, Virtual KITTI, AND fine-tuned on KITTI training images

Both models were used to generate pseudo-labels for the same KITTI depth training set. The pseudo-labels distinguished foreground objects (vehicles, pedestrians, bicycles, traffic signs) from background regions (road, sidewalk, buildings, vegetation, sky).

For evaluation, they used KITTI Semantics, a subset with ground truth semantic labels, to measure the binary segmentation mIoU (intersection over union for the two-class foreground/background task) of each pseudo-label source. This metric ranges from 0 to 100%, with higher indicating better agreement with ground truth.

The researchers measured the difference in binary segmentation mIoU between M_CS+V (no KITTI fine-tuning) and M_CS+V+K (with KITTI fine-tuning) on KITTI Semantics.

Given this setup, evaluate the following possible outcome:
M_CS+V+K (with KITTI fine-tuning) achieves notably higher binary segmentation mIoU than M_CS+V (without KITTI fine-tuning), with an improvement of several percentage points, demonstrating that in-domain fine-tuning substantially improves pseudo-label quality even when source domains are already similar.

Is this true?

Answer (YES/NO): NO